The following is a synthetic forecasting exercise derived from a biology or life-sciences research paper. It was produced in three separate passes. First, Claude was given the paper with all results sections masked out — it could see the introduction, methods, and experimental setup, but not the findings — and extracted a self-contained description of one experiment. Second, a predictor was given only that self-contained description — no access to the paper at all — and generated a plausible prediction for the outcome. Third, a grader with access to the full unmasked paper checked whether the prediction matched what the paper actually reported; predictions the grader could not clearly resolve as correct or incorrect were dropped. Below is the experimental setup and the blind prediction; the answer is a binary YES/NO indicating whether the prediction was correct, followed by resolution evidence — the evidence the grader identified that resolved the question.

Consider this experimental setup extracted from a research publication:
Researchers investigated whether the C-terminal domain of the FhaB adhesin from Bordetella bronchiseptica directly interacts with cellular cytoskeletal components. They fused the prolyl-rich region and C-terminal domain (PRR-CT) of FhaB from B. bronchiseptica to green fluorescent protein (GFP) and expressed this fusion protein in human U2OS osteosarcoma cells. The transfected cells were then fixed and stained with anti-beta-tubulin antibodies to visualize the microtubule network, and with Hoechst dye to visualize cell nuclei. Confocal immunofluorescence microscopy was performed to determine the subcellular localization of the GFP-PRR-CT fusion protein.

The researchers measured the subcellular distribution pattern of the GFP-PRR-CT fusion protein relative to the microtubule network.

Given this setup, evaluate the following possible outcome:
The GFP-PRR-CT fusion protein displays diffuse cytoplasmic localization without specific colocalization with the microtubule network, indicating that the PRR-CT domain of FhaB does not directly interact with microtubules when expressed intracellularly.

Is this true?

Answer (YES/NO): NO